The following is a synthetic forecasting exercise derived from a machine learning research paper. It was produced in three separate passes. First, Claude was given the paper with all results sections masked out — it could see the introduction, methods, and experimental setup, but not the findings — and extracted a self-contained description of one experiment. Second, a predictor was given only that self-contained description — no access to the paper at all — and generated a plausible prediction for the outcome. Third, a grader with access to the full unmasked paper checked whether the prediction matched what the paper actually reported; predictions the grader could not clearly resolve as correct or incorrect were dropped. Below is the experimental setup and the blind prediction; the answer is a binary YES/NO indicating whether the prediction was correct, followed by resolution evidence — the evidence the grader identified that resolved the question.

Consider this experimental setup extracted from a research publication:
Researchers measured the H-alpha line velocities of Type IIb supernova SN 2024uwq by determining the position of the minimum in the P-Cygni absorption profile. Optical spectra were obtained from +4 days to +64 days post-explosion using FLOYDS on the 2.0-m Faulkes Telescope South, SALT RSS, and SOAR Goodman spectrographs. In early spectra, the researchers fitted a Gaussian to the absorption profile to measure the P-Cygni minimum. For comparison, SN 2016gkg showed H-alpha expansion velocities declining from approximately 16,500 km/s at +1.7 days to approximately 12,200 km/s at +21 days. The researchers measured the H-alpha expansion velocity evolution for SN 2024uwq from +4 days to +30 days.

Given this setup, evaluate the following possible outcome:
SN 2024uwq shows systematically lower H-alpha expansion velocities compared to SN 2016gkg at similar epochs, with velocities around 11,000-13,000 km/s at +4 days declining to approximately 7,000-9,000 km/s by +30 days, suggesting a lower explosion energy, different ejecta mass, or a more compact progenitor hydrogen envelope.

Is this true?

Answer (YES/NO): NO